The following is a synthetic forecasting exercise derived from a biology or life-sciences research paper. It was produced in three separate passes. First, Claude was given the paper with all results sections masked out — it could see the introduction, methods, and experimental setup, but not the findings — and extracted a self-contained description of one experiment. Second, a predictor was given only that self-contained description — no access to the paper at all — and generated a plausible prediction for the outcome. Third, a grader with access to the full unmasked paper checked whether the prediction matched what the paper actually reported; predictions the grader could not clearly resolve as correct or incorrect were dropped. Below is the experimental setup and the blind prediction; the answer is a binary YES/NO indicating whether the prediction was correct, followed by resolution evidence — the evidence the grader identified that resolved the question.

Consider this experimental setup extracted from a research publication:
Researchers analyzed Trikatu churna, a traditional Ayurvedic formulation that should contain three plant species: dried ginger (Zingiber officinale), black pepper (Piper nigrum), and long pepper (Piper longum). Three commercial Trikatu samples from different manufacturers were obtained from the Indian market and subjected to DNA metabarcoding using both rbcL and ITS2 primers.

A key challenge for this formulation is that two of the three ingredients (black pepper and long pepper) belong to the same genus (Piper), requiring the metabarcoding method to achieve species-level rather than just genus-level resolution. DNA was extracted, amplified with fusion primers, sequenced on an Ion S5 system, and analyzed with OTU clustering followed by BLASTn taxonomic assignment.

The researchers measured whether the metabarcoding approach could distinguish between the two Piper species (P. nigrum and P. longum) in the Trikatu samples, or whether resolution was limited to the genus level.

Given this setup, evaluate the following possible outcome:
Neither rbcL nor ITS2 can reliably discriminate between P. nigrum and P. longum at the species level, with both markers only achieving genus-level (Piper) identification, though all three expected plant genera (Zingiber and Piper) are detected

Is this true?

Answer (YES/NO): NO